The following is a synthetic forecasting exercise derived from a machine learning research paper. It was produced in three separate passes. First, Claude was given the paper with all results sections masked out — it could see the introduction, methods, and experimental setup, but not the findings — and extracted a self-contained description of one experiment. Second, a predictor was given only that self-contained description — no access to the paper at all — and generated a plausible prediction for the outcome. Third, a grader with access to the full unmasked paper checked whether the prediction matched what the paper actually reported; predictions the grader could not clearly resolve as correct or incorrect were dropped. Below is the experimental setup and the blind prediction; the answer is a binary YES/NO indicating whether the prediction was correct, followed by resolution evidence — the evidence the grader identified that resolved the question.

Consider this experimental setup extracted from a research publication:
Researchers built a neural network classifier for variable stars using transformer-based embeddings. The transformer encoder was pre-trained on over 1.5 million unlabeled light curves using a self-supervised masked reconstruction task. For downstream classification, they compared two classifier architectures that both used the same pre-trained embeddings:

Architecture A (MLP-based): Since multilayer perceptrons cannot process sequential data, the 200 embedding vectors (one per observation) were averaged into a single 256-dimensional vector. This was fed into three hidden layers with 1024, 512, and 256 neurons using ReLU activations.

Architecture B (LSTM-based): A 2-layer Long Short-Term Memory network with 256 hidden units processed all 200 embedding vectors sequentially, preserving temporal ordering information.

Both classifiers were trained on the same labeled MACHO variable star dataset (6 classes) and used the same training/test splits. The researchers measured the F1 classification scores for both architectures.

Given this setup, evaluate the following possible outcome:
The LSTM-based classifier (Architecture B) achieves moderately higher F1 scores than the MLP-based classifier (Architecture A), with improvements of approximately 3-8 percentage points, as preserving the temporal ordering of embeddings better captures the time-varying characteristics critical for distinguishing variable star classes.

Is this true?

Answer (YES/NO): NO